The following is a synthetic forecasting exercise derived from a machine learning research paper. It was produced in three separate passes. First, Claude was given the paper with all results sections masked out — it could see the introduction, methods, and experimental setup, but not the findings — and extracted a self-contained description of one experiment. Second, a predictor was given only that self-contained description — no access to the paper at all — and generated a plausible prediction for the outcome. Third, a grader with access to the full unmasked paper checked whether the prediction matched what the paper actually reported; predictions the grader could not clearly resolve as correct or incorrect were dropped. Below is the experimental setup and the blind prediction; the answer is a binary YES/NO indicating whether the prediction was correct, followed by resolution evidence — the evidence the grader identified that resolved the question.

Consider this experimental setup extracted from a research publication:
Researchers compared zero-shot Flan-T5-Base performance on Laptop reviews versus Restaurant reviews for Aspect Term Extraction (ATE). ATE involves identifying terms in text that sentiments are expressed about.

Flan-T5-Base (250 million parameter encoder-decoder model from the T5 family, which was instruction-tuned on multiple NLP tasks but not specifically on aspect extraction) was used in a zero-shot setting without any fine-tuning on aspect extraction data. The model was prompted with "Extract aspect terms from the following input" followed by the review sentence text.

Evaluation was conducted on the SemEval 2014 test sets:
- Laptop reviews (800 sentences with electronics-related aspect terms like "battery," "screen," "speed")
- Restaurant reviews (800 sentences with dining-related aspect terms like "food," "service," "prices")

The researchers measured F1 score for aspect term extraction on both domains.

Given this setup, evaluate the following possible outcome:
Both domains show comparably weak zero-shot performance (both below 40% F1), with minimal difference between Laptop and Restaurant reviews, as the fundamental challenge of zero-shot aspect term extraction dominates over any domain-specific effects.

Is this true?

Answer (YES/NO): YES